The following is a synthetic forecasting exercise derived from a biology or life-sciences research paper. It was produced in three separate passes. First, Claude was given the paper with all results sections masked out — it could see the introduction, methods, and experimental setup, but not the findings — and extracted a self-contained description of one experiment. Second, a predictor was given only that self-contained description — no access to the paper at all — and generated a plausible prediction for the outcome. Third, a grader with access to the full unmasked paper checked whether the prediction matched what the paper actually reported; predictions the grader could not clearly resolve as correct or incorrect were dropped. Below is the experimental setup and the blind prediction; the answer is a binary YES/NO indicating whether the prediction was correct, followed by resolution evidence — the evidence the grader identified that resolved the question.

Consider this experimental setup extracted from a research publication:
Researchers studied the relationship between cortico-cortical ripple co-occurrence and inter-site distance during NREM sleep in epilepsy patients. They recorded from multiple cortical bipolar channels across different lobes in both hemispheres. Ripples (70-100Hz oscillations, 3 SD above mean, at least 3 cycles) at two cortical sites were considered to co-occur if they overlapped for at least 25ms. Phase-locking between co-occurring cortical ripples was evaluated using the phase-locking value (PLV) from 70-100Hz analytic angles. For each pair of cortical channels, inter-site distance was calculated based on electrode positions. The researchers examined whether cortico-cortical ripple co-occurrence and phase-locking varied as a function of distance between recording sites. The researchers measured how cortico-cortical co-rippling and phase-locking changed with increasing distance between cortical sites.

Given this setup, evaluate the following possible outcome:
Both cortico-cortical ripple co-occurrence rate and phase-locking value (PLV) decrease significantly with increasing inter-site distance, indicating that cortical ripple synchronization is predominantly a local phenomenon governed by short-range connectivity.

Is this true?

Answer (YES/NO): NO